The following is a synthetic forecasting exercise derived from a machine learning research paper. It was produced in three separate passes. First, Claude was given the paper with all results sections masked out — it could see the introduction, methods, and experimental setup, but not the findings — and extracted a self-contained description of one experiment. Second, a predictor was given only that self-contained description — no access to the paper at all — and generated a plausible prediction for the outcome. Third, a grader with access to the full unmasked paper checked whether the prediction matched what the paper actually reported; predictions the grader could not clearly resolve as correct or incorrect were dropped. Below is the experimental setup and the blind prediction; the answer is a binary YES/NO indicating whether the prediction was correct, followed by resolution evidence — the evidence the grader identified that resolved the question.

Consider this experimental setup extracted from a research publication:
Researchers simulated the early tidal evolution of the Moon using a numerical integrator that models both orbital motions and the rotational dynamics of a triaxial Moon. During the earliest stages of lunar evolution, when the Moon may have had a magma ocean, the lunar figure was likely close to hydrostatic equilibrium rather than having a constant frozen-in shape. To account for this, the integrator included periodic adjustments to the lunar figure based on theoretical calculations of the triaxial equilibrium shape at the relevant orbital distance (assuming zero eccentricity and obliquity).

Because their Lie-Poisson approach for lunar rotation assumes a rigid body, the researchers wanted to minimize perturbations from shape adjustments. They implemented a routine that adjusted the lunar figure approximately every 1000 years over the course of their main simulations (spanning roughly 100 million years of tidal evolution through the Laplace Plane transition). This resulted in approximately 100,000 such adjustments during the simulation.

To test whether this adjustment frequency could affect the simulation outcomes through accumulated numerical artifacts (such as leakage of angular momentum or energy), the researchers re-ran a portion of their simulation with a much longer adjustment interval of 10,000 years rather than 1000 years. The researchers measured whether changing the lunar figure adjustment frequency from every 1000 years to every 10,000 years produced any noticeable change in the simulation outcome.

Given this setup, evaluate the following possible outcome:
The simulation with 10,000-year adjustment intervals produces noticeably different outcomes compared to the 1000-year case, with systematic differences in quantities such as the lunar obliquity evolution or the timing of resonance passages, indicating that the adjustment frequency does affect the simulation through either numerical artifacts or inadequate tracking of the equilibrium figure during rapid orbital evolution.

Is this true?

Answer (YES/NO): NO